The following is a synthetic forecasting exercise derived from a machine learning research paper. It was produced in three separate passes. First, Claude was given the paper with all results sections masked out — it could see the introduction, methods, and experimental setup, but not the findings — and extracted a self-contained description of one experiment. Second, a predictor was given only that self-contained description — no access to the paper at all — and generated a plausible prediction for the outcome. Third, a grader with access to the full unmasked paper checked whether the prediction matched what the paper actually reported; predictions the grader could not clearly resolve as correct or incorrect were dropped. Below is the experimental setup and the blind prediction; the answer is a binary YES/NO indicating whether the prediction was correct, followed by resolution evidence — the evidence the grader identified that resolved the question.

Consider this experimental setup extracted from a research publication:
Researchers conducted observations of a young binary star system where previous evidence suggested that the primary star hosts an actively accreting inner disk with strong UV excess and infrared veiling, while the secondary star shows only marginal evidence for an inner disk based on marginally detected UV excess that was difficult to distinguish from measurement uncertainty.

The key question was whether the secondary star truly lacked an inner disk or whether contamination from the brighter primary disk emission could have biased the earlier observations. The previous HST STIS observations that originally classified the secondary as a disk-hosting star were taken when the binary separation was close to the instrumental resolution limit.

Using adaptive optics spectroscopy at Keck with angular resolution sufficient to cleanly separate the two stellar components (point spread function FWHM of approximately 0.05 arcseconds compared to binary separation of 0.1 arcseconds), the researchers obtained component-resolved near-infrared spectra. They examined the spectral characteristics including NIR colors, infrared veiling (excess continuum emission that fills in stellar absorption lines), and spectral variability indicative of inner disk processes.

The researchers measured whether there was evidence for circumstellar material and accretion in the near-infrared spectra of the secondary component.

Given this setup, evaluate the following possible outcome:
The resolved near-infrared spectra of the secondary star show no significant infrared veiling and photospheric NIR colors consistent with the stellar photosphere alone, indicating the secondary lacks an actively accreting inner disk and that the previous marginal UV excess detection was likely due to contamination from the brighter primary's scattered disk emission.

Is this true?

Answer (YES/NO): YES